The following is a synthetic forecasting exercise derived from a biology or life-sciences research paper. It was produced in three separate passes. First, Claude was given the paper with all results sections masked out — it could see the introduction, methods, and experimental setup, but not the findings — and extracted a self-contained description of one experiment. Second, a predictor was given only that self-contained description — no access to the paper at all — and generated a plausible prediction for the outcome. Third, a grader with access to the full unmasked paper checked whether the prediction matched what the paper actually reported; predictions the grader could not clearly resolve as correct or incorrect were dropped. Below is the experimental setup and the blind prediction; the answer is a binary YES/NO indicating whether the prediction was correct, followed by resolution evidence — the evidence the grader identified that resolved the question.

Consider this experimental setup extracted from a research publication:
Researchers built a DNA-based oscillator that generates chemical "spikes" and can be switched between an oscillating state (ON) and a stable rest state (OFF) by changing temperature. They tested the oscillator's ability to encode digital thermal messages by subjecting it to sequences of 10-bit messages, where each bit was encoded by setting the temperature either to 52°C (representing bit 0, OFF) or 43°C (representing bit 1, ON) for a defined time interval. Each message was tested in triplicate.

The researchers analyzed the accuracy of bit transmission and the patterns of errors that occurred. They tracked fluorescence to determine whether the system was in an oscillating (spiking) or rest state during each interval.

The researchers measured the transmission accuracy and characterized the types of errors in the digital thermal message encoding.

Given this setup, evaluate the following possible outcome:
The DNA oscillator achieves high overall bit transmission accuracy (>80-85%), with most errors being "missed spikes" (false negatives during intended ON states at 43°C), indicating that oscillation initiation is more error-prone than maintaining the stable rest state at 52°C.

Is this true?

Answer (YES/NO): NO